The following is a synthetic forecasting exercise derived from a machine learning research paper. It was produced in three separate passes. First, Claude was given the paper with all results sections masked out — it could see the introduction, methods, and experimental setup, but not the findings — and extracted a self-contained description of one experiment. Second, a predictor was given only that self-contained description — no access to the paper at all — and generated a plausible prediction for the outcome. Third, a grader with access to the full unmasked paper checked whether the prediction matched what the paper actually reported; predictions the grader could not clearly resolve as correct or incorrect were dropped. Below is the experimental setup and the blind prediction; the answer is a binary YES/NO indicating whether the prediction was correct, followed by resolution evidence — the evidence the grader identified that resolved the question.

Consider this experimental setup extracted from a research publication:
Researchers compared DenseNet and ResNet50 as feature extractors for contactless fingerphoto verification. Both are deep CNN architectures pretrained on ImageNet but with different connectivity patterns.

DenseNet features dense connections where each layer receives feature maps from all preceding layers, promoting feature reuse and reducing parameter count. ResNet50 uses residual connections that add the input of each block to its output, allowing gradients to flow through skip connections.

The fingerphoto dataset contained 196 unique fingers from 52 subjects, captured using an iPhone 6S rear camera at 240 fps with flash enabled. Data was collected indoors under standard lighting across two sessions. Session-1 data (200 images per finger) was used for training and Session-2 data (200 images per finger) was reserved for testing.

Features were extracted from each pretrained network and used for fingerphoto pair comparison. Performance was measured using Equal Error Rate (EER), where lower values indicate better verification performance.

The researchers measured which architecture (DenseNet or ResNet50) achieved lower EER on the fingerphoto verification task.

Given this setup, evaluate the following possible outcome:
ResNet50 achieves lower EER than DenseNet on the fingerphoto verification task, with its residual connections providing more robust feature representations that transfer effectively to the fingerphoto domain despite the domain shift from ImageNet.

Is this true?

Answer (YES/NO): YES